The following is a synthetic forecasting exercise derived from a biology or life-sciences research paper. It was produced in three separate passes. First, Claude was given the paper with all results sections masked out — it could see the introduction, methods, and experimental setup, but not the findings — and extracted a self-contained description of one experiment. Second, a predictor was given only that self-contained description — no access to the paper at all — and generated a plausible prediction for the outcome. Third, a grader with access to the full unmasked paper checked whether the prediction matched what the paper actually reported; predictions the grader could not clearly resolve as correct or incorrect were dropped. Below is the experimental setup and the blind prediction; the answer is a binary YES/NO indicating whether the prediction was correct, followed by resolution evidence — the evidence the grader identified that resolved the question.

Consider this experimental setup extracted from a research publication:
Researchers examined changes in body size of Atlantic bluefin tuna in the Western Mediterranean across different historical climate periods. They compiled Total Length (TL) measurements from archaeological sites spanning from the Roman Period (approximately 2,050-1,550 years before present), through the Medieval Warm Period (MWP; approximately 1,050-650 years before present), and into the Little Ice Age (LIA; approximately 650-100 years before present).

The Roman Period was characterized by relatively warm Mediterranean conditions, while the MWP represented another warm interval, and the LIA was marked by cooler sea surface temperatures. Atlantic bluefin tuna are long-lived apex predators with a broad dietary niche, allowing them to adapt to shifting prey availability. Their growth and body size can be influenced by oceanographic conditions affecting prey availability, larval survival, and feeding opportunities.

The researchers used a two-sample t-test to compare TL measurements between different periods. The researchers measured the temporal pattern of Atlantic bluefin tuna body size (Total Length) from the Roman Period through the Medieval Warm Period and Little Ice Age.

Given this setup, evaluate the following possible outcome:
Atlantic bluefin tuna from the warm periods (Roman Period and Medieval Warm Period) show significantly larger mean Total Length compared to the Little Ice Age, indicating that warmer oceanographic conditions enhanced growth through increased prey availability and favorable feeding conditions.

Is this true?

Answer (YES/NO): NO